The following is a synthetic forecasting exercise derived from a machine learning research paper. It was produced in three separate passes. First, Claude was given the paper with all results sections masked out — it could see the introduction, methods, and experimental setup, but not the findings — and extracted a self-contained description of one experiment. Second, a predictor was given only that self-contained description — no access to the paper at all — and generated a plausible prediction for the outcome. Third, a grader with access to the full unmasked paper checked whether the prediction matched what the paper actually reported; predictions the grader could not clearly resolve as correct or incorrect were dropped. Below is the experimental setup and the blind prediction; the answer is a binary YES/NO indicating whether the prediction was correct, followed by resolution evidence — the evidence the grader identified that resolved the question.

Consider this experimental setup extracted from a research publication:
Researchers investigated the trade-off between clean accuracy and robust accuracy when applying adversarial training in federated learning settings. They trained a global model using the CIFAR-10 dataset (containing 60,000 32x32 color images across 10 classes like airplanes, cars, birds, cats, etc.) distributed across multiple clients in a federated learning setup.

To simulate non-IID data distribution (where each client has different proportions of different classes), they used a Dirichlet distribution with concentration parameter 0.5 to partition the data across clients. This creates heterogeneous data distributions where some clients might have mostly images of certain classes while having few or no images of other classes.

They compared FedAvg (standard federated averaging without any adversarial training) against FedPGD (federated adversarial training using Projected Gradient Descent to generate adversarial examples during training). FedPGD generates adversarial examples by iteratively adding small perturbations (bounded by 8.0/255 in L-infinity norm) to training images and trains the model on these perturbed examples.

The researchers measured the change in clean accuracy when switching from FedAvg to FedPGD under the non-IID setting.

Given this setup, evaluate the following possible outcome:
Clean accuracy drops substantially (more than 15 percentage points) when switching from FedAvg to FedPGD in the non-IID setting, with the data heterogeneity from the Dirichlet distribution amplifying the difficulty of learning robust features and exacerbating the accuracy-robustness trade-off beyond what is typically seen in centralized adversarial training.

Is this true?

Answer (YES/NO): NO